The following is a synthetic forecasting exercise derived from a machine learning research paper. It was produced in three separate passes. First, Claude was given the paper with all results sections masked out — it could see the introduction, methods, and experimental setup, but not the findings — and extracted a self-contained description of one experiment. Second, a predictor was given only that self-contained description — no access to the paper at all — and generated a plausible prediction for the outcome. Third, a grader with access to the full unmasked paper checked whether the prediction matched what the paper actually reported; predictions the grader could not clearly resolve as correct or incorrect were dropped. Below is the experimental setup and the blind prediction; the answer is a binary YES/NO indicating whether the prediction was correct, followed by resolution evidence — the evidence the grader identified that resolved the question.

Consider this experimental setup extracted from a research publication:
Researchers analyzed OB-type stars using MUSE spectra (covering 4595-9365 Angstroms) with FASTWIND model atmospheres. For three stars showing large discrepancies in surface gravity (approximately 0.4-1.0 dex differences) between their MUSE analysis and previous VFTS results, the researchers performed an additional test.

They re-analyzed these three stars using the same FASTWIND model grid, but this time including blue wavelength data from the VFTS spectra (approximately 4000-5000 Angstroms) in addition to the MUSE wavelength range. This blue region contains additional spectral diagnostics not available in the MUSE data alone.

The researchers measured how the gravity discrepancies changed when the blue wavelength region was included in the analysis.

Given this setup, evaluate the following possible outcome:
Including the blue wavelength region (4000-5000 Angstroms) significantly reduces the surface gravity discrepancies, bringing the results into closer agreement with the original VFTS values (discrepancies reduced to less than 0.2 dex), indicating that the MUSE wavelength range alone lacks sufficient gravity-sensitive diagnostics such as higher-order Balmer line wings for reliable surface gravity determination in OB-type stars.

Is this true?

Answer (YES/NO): NO